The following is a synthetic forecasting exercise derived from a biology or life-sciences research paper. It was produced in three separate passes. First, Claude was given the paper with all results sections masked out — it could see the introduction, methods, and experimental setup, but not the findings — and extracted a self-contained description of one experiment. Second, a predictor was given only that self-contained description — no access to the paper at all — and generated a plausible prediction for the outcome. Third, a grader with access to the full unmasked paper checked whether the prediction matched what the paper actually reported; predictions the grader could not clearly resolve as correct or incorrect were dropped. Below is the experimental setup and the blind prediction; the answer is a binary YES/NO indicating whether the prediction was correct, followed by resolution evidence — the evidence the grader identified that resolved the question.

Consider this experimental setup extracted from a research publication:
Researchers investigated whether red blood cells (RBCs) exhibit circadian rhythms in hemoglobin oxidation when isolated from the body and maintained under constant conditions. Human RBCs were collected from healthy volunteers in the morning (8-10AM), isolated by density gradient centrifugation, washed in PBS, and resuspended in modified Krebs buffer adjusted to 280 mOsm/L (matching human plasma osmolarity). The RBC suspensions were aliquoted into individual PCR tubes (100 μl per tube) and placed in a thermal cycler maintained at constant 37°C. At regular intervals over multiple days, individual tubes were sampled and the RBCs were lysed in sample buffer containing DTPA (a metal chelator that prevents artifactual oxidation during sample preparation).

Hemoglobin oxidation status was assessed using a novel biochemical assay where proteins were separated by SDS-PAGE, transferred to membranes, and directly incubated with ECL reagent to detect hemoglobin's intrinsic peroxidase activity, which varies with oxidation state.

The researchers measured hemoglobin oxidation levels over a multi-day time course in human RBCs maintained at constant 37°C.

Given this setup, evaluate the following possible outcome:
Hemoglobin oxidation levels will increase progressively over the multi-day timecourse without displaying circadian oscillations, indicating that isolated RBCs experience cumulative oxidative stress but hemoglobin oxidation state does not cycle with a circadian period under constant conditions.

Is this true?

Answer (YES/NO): NO